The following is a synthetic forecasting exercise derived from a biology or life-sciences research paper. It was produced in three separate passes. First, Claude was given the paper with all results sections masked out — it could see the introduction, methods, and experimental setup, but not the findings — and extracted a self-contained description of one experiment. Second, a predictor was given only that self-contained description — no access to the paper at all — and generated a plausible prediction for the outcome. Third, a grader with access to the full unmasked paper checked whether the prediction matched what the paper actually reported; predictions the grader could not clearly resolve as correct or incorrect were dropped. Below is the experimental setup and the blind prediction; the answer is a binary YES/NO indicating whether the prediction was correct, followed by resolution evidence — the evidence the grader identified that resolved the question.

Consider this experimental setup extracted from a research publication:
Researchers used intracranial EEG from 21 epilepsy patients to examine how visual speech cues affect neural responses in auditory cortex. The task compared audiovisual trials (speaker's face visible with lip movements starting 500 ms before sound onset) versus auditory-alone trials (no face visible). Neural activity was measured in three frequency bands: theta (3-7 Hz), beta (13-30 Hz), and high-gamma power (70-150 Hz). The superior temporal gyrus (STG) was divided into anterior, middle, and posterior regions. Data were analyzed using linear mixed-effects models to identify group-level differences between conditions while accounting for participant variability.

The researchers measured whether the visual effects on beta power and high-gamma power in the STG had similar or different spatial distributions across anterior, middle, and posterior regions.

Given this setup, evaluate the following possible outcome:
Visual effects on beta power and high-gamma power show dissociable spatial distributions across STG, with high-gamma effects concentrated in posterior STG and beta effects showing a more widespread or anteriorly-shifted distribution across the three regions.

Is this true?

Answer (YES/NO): YES